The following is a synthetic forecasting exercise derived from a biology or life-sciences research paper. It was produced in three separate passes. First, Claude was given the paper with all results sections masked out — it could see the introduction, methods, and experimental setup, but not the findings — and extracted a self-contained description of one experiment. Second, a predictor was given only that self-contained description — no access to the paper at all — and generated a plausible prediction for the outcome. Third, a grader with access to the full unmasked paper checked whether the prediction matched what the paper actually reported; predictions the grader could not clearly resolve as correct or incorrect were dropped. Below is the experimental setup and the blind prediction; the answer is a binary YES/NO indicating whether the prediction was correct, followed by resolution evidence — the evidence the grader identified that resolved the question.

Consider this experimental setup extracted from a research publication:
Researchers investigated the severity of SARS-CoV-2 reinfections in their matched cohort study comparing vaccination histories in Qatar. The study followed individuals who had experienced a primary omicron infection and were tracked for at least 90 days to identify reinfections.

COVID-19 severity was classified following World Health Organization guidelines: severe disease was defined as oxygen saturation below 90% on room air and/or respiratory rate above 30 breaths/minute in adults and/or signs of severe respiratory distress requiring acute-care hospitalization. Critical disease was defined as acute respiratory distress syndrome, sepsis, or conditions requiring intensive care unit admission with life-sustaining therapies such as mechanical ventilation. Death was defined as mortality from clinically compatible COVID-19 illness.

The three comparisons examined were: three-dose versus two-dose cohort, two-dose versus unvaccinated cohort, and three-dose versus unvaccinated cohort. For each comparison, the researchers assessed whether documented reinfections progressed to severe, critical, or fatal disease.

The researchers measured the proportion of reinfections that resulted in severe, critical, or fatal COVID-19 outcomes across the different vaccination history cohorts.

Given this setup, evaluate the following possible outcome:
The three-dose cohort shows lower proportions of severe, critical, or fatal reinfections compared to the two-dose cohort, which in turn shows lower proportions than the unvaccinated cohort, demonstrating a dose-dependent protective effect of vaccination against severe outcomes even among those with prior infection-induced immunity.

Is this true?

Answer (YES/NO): NO